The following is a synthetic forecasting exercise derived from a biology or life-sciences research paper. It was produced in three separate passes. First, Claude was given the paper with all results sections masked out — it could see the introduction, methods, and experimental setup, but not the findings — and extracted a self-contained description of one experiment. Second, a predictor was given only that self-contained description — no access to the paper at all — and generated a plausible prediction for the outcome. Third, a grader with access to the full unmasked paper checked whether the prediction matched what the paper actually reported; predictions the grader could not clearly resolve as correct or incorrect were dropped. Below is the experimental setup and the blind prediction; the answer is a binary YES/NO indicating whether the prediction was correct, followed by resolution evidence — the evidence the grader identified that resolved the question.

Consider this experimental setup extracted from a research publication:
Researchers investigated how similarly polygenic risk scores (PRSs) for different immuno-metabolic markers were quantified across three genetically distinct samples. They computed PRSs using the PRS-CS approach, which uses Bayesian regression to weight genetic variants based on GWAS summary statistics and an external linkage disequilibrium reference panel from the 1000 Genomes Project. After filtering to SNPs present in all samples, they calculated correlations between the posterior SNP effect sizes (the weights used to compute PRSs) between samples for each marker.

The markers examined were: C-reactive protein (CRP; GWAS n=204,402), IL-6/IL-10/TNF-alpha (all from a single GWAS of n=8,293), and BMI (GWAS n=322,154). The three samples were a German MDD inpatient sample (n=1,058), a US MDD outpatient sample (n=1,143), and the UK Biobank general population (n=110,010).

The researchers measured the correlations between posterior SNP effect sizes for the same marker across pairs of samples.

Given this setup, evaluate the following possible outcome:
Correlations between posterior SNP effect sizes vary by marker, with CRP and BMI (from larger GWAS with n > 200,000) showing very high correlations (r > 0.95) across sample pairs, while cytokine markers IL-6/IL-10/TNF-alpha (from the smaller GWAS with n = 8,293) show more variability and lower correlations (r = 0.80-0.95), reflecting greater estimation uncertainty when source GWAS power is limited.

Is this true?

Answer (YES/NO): NO